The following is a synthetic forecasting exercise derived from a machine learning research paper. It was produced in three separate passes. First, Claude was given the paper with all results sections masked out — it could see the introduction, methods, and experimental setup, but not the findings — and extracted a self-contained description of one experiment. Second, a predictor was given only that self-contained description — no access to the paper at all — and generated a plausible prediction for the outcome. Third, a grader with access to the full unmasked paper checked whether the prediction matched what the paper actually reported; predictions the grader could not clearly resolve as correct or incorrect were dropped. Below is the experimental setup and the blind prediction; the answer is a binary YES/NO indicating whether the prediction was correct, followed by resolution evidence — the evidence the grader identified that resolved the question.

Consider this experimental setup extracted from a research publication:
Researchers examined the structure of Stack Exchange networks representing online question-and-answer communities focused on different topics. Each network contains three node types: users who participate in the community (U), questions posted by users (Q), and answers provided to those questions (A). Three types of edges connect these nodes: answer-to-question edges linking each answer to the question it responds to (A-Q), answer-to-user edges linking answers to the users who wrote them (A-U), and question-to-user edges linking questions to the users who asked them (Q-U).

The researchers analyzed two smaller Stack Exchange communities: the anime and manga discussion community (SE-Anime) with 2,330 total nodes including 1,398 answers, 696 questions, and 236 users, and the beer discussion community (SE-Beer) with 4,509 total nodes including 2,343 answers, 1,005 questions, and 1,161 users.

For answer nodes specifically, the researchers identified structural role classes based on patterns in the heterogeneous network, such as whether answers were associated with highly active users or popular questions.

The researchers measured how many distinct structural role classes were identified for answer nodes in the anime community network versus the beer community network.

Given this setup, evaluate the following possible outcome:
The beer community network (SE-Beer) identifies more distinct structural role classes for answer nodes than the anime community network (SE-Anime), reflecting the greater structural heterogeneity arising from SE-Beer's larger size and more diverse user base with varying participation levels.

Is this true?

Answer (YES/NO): YES